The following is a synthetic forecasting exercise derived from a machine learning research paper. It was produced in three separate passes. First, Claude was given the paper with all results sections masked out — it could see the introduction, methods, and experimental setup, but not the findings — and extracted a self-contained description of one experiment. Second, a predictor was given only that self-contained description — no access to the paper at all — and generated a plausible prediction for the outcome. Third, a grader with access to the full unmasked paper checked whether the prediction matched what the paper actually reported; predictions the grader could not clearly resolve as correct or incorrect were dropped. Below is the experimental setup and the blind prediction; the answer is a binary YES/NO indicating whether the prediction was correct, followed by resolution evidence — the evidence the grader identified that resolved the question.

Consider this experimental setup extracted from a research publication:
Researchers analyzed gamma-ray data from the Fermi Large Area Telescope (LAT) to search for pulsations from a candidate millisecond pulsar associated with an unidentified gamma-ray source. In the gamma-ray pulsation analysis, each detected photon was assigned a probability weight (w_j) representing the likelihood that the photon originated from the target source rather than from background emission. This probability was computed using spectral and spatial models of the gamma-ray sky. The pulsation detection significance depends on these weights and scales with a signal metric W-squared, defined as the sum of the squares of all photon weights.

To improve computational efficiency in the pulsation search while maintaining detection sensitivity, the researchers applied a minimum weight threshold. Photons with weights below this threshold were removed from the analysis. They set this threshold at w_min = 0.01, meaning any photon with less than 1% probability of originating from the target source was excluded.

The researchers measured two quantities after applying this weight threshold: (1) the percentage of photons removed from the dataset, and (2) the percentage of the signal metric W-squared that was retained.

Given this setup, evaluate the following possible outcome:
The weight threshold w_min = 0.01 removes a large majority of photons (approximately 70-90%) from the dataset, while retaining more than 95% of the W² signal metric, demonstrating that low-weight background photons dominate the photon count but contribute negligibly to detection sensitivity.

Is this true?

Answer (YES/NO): YES